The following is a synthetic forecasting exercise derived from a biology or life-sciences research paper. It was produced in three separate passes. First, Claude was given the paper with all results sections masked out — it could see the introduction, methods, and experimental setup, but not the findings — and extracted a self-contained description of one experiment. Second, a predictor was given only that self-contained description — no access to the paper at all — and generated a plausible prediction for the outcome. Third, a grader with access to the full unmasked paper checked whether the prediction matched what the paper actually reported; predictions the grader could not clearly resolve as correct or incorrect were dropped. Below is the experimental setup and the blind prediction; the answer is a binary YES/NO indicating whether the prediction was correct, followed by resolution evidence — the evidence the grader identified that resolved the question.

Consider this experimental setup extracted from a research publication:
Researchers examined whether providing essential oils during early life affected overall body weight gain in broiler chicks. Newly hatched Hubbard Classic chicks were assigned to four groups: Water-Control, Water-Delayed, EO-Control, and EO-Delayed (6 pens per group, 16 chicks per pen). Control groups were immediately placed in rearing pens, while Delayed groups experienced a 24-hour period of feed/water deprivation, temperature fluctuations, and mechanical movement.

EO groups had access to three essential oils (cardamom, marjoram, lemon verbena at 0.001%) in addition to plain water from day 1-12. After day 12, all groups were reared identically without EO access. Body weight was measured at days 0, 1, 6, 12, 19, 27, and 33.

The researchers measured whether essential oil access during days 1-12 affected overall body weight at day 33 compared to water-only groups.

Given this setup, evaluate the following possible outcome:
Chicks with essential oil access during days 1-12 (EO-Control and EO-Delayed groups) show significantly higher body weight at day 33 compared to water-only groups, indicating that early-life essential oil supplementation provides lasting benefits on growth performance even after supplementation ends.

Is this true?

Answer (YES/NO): NO